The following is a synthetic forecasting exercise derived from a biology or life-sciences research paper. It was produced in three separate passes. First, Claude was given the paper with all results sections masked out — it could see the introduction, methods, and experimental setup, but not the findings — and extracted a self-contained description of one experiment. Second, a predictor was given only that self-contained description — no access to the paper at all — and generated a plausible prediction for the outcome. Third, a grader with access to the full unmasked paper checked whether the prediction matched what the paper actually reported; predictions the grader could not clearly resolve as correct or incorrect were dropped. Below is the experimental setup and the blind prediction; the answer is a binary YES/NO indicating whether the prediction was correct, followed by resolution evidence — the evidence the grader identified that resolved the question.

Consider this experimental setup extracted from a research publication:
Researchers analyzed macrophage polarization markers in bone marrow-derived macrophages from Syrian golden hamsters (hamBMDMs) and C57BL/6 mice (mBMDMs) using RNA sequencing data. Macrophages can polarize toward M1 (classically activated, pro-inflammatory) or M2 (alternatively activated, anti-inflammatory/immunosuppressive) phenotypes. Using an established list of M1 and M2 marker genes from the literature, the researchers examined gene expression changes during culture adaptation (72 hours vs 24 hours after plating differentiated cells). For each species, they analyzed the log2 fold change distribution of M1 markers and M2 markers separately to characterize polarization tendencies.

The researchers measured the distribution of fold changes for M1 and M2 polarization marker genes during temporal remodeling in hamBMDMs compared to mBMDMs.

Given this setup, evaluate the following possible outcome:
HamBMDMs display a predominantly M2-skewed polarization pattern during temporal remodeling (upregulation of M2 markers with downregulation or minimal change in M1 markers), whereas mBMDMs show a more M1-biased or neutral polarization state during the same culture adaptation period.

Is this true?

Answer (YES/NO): YES